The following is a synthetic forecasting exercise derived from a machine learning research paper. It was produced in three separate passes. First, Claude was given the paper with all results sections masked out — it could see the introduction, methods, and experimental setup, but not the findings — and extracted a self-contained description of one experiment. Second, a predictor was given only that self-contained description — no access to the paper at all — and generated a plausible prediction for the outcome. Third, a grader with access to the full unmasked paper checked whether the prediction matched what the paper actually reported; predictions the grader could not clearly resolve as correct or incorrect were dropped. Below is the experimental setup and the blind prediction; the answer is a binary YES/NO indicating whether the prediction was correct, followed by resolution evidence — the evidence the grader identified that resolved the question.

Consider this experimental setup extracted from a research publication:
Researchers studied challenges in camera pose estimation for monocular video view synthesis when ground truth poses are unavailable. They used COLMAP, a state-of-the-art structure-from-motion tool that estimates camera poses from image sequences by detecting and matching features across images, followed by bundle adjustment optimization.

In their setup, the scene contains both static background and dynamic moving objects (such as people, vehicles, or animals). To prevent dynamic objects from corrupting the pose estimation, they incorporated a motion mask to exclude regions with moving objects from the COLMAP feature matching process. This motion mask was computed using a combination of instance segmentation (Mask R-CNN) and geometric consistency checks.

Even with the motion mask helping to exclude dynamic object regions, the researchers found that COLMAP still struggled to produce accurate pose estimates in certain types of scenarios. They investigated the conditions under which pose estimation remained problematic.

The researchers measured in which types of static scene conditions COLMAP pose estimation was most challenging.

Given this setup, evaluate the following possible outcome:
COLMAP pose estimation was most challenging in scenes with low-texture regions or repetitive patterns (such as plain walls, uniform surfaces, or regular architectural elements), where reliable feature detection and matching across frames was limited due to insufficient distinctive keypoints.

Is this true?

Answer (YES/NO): YES